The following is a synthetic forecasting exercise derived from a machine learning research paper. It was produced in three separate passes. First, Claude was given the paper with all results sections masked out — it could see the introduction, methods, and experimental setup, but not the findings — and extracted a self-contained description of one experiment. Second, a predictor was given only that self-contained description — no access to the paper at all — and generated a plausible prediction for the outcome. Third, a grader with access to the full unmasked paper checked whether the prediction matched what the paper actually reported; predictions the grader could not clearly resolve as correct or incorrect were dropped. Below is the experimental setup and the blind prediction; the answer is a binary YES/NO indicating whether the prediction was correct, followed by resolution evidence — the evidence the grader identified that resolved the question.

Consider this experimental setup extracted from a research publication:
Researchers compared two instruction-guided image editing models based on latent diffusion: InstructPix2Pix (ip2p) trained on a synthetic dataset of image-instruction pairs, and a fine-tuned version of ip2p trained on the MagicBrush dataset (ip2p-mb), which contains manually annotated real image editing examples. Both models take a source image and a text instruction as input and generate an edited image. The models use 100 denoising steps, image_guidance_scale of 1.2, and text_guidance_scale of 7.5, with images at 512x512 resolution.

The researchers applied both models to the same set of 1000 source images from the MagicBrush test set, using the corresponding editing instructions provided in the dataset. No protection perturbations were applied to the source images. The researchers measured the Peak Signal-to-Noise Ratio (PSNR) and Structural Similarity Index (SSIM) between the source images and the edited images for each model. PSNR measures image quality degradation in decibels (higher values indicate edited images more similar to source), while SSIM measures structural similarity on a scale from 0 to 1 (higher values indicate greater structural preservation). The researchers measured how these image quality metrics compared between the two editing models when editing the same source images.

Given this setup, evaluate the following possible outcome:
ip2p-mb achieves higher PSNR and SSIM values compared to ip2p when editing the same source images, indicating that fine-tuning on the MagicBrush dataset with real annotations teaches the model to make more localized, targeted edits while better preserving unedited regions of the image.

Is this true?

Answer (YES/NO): YES